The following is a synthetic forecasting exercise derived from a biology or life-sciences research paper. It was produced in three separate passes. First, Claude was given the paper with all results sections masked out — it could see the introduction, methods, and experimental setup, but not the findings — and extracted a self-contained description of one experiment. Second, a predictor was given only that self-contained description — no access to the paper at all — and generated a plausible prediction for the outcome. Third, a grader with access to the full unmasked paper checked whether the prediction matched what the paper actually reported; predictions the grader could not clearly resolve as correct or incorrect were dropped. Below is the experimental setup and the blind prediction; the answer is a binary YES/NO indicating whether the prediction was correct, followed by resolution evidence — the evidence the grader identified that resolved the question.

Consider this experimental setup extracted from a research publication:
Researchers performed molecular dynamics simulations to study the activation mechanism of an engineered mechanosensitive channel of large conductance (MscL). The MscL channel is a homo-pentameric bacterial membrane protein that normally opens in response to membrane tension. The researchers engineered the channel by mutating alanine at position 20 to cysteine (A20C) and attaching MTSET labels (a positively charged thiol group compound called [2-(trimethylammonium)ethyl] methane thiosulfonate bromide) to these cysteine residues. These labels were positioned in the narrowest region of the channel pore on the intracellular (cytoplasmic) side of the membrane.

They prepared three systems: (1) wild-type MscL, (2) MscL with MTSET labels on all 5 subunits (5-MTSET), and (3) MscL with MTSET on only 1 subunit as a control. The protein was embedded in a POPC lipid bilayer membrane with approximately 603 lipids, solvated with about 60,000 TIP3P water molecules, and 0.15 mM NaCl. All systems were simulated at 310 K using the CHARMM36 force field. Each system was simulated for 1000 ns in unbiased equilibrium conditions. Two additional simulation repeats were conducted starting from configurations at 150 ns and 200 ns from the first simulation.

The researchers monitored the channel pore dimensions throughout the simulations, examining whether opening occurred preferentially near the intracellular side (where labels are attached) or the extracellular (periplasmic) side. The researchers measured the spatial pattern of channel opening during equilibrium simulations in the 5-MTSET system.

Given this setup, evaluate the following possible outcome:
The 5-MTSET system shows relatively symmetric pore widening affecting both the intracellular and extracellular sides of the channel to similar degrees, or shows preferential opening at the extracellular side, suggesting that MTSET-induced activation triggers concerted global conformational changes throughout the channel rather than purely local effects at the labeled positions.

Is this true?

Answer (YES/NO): NO